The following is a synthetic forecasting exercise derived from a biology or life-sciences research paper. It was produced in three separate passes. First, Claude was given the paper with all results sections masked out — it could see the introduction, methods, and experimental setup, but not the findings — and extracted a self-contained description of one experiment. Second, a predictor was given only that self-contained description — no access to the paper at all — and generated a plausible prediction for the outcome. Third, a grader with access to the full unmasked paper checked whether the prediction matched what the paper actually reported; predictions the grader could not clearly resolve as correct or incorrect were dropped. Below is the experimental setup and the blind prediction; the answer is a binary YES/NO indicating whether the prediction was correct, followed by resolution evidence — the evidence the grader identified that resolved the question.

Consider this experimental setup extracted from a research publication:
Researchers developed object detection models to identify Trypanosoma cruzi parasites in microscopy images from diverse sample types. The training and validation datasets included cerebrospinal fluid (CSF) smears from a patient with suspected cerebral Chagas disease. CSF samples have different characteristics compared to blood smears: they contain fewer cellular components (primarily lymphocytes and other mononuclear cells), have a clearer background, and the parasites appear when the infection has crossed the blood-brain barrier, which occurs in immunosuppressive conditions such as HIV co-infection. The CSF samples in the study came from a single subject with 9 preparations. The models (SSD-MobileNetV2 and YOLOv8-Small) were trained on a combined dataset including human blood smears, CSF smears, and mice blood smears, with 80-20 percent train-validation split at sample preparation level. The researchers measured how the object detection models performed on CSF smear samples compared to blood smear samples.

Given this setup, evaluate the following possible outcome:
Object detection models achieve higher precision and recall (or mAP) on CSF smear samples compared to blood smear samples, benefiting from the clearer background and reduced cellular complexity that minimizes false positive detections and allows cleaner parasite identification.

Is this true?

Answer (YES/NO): NO